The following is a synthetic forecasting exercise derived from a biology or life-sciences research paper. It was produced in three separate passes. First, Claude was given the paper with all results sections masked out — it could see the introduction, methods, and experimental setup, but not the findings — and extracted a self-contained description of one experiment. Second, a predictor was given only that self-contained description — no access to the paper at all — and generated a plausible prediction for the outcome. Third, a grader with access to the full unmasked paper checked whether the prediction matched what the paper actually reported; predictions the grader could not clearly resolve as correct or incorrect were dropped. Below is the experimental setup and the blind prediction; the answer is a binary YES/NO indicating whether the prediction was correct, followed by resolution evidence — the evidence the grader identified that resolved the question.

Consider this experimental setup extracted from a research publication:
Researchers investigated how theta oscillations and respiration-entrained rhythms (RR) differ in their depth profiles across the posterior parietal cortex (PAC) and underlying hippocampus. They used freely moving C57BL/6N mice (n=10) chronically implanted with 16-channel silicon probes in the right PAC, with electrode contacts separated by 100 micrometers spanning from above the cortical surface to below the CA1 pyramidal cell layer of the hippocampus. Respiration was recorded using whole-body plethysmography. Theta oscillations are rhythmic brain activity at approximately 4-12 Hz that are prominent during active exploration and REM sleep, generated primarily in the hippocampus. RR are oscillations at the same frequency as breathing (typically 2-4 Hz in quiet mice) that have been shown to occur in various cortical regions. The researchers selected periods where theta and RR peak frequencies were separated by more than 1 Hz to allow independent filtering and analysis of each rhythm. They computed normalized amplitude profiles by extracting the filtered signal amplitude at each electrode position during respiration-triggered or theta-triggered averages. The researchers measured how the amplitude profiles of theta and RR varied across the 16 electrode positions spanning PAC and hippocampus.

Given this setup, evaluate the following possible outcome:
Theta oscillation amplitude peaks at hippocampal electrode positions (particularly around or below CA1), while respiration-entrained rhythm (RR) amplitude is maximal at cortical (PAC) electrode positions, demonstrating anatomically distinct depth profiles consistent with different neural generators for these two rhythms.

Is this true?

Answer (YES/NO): NO